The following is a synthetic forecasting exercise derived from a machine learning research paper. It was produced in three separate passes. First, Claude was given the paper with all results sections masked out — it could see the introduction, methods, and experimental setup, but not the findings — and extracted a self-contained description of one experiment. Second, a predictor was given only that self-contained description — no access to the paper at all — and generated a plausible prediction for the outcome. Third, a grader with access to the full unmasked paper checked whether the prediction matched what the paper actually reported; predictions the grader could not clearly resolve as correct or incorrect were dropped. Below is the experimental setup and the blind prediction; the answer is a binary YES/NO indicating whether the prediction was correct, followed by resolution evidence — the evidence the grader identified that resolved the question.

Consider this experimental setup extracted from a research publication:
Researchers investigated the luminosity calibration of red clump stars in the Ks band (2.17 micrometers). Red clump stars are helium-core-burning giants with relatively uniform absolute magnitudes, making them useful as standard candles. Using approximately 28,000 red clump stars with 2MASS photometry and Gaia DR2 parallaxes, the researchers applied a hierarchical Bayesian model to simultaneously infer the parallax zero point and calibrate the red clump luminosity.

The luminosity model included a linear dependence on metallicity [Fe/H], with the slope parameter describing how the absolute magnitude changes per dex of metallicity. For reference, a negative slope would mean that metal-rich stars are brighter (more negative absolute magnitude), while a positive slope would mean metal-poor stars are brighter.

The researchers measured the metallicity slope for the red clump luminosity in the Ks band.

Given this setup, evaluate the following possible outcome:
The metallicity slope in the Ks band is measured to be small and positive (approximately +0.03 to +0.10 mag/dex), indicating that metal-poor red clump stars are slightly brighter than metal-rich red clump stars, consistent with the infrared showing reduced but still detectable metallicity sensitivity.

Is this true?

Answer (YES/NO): NO